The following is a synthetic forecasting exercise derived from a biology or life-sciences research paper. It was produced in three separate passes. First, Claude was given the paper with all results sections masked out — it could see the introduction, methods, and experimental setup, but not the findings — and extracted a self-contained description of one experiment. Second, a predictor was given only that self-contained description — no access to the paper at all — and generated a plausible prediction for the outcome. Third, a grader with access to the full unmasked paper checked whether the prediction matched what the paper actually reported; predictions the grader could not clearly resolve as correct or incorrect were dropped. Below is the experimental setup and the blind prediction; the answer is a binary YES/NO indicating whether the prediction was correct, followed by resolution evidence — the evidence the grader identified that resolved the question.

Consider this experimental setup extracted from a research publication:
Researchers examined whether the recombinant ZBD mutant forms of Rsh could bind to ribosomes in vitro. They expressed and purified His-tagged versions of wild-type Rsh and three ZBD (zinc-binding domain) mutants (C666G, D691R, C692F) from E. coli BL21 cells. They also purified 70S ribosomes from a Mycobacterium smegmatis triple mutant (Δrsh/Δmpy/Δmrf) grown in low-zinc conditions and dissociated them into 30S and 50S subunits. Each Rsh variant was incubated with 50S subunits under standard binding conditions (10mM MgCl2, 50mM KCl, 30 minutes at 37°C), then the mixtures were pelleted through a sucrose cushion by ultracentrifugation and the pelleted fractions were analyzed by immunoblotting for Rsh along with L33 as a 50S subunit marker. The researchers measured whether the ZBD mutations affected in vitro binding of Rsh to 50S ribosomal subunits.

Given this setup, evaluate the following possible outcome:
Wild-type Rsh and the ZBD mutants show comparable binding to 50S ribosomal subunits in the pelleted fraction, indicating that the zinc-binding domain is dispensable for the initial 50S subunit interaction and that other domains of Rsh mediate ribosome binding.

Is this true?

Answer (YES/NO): NO